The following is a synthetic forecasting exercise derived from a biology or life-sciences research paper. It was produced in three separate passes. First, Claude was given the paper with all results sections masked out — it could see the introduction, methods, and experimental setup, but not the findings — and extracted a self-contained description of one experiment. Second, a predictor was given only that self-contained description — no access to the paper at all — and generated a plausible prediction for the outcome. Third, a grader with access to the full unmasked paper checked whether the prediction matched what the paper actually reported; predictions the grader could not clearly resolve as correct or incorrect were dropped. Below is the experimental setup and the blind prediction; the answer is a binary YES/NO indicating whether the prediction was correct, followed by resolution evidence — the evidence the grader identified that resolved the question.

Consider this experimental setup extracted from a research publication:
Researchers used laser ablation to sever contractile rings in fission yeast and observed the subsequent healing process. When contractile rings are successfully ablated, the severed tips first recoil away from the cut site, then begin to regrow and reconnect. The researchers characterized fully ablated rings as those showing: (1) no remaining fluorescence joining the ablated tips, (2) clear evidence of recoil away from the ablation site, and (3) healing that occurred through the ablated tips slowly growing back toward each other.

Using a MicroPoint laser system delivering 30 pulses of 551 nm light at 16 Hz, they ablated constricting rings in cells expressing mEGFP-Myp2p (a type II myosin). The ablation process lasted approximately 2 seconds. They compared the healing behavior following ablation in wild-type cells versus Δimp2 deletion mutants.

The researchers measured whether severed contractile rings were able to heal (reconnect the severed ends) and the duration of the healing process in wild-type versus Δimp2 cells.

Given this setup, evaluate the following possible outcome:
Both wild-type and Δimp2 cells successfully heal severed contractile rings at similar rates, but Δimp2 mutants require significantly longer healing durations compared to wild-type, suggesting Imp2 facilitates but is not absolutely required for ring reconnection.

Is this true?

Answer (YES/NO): NO